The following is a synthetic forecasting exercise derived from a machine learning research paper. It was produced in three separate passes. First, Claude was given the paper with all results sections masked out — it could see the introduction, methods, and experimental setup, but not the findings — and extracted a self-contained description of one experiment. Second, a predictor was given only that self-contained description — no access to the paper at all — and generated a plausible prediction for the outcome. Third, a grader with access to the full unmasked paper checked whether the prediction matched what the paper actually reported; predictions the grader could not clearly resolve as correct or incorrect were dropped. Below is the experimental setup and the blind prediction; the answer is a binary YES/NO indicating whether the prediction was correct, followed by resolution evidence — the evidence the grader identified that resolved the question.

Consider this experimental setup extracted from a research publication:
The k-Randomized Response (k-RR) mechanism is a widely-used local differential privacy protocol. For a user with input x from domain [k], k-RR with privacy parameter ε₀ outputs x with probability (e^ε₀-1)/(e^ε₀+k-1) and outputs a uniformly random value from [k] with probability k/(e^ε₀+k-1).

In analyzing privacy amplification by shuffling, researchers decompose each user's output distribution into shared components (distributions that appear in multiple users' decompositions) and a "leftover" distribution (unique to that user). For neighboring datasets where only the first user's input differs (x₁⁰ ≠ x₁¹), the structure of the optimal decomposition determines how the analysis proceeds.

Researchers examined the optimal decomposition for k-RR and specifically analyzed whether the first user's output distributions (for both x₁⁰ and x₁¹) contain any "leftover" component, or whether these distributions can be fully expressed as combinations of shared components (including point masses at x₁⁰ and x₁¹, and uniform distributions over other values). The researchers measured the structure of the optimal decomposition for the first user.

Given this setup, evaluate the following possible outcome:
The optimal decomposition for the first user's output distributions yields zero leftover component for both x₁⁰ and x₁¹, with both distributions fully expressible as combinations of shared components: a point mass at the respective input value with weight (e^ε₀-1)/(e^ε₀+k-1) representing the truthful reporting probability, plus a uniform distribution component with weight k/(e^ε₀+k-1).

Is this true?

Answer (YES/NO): NO